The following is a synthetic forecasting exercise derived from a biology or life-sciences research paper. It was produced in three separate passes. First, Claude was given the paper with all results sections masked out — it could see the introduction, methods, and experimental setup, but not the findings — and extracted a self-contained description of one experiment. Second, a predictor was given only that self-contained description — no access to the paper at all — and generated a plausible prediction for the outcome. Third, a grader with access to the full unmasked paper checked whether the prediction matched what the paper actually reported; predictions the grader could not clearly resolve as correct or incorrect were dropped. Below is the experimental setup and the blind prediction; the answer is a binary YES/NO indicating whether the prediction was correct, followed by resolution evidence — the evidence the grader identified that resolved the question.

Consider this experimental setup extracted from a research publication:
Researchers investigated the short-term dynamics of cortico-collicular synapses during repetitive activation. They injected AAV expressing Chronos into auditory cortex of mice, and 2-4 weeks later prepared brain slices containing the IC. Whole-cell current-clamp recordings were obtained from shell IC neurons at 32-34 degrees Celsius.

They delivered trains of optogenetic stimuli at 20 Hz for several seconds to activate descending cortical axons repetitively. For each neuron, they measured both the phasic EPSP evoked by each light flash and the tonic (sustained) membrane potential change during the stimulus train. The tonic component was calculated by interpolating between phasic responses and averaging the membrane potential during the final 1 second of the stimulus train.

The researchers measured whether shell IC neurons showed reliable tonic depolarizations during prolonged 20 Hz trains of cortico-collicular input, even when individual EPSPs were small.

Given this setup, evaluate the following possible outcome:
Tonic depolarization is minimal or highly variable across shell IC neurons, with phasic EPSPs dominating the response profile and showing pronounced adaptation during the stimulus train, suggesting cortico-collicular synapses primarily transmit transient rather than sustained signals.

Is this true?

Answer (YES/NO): NO